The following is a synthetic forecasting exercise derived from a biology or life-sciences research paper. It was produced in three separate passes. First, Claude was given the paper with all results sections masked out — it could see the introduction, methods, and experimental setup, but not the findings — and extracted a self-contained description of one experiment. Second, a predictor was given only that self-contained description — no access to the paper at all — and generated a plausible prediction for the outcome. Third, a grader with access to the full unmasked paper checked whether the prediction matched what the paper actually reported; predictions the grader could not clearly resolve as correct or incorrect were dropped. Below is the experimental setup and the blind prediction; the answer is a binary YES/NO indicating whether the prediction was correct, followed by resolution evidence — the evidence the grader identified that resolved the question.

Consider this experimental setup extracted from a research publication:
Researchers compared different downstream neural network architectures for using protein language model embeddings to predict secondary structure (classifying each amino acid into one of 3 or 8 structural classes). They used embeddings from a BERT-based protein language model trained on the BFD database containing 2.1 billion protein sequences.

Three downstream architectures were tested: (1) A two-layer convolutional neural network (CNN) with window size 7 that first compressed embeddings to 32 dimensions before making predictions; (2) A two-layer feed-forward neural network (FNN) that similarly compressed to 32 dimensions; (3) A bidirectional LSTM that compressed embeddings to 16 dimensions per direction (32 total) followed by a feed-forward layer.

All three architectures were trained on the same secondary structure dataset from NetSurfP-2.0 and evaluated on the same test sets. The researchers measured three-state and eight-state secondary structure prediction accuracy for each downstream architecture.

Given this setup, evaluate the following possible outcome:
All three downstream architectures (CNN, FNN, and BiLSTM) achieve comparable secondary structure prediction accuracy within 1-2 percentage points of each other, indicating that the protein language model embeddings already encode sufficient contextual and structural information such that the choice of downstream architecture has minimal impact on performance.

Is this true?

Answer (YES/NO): NO